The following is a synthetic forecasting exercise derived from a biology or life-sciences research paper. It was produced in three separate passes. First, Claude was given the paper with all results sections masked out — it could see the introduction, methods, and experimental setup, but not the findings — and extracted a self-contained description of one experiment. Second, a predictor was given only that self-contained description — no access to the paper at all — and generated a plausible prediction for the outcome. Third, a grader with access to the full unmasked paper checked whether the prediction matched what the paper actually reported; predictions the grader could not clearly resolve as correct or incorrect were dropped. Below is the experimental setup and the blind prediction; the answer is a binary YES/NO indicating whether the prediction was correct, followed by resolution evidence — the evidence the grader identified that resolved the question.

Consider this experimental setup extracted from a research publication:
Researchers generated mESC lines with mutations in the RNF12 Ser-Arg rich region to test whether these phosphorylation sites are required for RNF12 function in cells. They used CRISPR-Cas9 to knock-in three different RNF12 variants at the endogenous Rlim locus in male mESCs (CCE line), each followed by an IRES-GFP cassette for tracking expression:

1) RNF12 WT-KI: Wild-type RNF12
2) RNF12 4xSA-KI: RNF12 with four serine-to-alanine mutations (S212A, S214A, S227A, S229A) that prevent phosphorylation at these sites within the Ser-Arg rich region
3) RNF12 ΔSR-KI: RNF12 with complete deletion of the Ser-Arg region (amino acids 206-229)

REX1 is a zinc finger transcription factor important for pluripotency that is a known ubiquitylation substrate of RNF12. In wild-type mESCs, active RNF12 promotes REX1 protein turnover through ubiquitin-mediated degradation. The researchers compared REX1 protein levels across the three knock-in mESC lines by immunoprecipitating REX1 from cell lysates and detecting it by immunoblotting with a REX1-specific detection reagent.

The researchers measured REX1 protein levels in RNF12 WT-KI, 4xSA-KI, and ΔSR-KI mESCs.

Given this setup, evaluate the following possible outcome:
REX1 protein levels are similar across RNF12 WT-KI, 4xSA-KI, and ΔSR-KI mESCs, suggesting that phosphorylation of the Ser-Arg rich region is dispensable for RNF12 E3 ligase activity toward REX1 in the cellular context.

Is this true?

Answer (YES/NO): NO